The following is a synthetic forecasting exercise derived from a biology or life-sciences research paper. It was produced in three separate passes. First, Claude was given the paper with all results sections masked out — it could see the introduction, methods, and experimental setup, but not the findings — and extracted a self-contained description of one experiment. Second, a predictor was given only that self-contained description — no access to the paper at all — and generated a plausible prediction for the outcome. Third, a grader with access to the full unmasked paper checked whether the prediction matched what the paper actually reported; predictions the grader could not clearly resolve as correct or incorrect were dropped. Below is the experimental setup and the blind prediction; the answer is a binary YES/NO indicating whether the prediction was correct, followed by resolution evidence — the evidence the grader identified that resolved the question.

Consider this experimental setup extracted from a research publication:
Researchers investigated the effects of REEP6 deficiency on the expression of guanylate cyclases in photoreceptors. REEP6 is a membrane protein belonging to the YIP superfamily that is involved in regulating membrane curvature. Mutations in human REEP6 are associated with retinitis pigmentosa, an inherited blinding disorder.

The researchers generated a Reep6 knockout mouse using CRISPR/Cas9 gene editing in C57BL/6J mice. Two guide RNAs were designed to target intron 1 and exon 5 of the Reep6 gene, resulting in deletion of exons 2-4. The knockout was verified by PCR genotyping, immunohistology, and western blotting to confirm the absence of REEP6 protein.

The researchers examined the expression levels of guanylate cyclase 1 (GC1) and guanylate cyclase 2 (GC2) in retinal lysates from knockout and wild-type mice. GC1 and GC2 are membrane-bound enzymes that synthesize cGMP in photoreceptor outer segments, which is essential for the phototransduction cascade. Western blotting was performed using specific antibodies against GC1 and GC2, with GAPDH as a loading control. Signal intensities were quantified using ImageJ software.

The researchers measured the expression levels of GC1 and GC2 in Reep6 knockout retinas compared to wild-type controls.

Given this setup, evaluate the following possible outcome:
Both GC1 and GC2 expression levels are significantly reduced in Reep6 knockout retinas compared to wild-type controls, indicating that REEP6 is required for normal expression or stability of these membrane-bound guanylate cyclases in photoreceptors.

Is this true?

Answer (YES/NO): YES